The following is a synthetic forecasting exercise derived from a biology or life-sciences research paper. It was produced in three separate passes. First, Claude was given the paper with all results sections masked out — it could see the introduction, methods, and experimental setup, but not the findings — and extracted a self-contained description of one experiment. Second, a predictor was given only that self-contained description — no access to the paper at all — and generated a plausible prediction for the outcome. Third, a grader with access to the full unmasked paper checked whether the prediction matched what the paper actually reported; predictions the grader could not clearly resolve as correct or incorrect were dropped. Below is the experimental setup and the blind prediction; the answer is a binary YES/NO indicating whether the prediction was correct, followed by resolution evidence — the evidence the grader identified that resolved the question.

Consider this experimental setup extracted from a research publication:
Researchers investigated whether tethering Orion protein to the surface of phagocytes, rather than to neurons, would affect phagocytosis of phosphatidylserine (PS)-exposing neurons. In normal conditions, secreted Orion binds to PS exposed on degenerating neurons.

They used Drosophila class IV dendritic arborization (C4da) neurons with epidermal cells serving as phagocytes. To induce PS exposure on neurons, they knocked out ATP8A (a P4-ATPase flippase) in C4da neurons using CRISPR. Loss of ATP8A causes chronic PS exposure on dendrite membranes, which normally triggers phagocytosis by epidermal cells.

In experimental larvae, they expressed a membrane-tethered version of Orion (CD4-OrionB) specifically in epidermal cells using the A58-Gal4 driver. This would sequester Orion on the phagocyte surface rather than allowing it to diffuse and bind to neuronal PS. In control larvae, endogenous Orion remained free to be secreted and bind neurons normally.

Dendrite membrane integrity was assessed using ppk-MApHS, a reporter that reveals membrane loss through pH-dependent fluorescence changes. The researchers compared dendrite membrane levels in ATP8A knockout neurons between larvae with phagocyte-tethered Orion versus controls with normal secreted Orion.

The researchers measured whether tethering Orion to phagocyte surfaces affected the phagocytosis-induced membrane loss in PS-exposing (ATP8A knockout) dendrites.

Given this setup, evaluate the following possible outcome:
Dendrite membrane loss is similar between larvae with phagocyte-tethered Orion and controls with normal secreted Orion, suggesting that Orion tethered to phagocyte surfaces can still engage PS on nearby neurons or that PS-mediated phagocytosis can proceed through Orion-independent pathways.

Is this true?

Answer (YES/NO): NO